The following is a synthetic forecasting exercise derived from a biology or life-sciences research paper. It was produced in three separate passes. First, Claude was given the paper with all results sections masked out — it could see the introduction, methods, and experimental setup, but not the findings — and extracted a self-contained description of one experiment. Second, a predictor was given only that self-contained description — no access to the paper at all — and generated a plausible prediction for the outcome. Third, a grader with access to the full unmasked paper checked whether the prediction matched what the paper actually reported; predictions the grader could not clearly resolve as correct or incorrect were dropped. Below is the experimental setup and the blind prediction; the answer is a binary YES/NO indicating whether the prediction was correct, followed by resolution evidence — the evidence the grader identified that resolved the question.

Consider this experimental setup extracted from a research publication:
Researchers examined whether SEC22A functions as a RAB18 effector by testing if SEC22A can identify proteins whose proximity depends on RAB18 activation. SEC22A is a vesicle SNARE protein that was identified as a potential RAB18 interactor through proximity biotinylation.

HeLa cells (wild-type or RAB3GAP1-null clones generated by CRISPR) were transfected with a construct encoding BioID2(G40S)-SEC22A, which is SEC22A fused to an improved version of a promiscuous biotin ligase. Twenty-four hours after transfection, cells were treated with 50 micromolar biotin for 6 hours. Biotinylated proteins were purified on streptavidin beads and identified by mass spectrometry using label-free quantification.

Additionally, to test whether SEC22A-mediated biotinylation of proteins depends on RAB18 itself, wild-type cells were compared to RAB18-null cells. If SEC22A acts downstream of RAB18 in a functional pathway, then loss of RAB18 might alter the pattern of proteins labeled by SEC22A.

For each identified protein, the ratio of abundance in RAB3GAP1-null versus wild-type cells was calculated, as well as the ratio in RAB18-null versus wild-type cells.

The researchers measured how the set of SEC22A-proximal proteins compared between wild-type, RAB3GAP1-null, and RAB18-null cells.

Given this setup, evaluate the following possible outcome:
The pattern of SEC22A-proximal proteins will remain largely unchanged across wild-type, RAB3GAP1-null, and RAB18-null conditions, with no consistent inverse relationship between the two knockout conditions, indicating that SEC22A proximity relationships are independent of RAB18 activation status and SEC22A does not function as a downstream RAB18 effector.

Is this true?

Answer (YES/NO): NO